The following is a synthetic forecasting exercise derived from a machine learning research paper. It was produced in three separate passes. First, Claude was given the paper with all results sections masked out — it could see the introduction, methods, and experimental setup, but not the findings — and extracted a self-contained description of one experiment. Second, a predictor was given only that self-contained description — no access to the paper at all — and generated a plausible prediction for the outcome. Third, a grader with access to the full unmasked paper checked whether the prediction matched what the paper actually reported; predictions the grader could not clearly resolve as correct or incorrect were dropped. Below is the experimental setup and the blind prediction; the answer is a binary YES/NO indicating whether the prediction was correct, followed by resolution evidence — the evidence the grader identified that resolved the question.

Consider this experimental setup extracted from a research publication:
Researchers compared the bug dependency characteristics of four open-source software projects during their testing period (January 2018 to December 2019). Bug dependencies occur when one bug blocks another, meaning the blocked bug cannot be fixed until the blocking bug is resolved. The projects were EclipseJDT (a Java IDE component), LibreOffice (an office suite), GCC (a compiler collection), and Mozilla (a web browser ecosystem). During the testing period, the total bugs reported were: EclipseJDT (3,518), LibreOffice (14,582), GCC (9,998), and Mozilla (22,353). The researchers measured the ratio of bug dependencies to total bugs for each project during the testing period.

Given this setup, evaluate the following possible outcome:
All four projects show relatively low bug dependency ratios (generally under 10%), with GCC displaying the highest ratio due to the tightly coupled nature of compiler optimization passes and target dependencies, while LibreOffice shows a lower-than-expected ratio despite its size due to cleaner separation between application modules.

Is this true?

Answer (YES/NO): NO